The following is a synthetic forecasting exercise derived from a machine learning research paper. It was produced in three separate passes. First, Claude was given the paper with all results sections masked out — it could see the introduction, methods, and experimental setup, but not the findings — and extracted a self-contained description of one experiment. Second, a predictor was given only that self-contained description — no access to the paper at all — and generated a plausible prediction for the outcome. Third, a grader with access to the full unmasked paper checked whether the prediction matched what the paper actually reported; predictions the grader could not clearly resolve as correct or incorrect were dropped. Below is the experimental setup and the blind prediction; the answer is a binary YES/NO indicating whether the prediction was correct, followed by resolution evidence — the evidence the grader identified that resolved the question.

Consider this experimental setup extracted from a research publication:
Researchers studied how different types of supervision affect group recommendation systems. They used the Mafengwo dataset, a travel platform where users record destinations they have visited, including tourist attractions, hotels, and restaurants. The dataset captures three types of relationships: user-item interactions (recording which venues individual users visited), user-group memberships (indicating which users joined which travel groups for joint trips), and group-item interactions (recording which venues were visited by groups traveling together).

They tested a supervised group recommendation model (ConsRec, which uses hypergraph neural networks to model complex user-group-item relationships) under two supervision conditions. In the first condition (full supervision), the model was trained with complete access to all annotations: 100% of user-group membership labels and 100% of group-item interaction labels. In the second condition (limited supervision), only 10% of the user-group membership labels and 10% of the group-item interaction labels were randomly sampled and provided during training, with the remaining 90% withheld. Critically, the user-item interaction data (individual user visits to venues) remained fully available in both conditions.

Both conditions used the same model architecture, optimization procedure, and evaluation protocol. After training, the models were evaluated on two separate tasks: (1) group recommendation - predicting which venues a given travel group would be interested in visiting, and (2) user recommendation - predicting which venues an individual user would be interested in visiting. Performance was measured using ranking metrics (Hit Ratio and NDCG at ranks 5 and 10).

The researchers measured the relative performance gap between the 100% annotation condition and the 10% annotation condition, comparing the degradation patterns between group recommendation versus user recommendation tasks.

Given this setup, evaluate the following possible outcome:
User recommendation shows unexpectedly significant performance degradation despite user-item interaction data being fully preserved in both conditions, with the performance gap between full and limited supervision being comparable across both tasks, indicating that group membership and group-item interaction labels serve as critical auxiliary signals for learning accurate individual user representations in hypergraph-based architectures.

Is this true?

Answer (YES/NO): NO